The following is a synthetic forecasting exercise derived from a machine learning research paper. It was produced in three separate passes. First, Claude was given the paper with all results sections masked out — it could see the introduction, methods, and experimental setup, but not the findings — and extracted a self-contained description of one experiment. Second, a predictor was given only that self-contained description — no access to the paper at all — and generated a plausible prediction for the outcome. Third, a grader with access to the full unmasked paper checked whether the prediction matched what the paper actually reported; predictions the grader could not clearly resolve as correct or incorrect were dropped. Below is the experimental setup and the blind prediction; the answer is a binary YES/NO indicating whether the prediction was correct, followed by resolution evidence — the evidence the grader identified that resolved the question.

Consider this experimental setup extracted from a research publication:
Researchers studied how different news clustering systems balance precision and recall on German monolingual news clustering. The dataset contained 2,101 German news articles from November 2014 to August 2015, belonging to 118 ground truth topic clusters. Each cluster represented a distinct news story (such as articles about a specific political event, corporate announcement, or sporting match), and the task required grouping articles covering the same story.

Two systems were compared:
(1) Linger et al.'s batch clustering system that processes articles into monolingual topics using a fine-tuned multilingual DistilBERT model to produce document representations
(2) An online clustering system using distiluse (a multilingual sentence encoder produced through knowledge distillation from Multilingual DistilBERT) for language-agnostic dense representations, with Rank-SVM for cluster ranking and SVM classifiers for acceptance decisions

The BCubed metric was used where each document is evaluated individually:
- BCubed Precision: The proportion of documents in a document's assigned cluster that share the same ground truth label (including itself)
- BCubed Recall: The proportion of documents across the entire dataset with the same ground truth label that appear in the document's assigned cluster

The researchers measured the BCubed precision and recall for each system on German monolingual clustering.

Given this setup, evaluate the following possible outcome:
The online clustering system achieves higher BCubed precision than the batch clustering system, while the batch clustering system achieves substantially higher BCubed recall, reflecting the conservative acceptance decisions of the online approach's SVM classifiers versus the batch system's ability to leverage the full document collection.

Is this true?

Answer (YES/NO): YES